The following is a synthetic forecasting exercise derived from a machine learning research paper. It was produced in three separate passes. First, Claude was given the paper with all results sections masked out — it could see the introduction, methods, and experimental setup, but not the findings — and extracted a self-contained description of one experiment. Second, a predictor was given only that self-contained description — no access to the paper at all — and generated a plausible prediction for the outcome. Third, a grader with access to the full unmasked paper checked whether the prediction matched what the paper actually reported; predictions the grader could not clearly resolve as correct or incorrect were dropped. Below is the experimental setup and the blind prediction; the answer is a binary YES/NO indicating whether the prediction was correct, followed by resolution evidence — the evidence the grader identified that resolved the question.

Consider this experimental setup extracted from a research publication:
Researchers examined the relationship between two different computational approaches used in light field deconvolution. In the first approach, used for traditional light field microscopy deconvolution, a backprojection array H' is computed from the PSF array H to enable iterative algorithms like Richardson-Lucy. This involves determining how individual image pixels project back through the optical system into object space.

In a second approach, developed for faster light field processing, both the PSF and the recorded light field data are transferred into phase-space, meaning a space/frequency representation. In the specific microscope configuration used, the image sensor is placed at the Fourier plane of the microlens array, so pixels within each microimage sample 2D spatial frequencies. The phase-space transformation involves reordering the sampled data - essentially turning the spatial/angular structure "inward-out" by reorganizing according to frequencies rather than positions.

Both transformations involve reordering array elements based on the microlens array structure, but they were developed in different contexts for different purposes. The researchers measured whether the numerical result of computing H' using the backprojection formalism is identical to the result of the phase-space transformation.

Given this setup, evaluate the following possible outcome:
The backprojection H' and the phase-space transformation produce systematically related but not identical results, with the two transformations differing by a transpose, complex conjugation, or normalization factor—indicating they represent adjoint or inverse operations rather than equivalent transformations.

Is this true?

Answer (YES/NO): NO